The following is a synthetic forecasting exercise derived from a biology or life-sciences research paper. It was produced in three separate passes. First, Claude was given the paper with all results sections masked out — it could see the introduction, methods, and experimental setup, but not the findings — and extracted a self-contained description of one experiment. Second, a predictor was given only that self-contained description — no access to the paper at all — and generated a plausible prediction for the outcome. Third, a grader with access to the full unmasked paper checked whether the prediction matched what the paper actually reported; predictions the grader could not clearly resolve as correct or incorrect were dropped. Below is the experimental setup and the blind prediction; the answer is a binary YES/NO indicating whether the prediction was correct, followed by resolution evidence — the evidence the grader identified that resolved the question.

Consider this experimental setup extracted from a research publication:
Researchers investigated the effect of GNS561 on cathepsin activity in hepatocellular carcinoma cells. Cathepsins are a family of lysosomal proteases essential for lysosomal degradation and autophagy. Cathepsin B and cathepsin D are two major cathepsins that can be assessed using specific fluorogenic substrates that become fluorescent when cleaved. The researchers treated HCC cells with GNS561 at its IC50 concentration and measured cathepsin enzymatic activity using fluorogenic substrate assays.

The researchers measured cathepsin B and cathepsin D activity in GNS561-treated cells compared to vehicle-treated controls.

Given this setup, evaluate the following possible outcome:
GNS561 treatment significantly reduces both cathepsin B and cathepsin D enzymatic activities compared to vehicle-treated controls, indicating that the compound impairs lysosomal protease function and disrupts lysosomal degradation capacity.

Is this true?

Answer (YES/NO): YES